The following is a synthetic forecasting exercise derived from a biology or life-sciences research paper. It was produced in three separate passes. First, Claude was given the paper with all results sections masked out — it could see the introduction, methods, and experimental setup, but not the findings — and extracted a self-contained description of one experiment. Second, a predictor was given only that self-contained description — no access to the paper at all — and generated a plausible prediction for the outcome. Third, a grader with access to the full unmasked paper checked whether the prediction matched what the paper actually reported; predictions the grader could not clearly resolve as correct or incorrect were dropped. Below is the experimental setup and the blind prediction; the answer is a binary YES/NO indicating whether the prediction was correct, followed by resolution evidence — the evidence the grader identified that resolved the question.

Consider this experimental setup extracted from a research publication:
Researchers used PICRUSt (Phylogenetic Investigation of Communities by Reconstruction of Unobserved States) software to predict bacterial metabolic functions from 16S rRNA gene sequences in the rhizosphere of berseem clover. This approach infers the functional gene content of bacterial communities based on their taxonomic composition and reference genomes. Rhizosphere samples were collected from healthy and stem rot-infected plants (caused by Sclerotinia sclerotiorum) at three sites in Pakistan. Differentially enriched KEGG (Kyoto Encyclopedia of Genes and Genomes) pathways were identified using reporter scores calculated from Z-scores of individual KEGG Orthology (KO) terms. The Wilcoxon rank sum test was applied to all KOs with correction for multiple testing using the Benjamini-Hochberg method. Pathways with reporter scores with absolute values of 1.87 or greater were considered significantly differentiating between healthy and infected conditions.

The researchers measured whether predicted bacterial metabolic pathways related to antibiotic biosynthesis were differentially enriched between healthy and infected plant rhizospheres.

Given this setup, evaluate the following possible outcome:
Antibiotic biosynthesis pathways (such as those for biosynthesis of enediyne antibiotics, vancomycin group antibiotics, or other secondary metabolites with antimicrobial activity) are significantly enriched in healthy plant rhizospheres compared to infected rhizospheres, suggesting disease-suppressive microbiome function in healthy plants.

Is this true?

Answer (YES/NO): NO